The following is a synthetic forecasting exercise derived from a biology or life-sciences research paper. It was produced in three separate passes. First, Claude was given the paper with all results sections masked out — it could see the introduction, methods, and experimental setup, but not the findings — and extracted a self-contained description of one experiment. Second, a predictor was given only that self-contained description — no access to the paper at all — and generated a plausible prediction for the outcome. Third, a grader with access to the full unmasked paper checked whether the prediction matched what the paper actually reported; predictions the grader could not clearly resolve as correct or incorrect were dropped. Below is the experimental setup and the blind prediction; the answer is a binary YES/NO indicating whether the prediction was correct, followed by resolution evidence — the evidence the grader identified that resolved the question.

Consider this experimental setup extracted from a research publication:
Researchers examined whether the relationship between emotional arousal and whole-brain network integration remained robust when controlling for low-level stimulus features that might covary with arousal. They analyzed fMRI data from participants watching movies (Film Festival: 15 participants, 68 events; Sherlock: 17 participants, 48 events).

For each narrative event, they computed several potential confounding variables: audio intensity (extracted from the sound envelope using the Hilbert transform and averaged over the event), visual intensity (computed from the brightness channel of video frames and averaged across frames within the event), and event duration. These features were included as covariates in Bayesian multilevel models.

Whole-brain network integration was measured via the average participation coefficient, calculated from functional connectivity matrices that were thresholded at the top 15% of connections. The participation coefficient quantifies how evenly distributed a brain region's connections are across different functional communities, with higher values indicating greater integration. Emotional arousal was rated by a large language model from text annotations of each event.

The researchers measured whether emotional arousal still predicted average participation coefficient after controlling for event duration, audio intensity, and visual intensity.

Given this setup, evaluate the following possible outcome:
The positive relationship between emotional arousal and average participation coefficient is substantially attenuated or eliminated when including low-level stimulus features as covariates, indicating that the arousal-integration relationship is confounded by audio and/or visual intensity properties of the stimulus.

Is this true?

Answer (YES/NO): NO